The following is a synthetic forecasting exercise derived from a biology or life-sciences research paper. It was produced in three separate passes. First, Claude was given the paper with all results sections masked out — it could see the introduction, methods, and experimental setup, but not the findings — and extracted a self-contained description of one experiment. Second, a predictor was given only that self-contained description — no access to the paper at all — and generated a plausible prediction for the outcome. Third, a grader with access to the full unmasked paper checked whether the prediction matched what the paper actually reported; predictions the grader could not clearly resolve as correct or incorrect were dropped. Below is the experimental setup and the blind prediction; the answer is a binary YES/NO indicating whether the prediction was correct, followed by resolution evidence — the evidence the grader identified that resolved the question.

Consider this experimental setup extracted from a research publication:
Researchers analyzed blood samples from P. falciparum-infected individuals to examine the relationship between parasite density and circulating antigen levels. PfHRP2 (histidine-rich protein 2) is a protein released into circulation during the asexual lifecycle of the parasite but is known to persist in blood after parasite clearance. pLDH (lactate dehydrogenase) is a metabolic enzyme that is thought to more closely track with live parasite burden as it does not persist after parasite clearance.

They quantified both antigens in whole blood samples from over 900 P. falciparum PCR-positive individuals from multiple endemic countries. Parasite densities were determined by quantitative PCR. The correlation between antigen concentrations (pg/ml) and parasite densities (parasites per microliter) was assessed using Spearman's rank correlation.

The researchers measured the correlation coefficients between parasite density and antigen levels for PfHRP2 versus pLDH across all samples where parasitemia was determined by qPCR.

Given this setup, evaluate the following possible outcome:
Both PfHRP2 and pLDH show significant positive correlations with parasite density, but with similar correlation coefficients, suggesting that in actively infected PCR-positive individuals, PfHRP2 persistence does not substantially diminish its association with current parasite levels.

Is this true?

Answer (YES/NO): NO